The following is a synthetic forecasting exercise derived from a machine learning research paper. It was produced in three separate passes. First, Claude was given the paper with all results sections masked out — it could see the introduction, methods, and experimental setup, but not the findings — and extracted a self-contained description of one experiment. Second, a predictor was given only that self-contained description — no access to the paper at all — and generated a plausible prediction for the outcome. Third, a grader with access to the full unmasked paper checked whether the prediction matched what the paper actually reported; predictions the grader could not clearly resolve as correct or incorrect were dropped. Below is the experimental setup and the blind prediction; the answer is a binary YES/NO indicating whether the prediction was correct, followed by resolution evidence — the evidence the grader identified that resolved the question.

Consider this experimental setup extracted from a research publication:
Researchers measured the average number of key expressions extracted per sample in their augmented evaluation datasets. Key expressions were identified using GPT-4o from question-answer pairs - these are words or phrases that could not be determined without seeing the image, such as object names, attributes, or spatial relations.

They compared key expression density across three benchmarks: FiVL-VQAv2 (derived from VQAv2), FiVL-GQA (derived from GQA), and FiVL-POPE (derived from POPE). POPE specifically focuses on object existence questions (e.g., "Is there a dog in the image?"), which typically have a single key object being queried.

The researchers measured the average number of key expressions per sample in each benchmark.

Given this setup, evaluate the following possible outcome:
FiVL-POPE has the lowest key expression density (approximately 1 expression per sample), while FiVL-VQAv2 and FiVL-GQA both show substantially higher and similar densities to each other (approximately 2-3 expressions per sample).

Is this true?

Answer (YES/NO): NO